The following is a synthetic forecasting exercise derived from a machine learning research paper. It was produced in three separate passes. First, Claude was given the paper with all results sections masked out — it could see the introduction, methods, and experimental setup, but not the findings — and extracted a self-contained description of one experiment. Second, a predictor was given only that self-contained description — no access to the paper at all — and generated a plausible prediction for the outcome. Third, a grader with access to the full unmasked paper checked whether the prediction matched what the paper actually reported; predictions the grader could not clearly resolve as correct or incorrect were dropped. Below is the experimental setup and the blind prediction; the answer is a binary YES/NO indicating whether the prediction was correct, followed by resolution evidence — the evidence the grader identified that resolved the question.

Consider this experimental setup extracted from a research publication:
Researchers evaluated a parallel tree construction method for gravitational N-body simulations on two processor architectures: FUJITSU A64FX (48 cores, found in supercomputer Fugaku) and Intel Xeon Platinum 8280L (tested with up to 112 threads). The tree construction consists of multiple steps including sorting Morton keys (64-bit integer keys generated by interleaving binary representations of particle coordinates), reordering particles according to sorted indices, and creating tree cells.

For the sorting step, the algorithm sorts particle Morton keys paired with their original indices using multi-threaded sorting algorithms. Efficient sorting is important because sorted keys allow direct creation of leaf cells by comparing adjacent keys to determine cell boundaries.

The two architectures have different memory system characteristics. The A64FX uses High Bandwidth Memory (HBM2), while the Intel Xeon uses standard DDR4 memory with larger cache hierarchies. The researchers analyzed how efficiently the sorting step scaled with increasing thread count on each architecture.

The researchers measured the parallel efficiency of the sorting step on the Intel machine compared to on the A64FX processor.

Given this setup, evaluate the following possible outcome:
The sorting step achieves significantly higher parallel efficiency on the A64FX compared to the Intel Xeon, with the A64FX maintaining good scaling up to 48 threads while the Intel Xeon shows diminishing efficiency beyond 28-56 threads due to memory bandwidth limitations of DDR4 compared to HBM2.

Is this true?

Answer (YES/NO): NO